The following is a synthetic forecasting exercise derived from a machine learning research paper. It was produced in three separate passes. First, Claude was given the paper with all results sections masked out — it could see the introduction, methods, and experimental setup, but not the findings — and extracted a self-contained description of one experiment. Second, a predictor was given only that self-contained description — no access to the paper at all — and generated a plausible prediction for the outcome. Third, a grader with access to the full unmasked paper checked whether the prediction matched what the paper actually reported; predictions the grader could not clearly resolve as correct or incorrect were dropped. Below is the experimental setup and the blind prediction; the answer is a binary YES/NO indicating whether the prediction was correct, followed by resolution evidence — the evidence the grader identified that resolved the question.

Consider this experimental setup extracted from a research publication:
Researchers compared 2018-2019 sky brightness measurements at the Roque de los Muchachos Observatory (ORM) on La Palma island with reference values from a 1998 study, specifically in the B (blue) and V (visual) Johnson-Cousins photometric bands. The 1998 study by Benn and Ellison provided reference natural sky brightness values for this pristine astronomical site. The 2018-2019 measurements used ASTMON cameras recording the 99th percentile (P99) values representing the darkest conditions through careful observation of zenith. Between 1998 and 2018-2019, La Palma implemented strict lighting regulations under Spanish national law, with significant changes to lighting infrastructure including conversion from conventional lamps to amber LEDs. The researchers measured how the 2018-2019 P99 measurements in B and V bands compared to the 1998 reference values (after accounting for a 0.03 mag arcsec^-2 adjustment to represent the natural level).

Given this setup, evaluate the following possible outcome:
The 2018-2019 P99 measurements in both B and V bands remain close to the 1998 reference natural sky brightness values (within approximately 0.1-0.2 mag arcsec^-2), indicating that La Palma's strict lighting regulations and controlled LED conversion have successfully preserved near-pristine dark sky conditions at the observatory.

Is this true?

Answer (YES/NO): YES